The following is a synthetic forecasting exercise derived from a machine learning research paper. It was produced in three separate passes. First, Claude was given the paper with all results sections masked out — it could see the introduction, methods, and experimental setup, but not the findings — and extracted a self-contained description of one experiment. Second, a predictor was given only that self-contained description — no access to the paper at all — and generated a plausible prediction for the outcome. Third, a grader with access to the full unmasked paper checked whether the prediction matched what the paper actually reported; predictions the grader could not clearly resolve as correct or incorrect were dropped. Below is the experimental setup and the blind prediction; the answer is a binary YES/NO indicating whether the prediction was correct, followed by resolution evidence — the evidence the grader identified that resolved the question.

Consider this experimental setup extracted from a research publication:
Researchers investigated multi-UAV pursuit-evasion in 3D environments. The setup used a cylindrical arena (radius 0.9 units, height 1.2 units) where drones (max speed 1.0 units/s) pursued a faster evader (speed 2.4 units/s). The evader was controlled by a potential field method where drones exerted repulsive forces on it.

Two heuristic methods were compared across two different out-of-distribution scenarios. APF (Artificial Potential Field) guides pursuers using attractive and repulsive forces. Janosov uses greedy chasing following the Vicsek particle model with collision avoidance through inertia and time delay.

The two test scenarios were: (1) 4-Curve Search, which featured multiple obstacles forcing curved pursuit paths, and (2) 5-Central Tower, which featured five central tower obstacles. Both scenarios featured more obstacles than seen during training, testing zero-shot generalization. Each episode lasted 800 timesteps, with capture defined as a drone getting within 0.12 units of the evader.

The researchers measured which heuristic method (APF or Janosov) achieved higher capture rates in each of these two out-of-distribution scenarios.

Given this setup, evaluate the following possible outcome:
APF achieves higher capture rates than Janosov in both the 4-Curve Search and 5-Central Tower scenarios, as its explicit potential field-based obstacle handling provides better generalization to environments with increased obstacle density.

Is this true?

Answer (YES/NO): NO